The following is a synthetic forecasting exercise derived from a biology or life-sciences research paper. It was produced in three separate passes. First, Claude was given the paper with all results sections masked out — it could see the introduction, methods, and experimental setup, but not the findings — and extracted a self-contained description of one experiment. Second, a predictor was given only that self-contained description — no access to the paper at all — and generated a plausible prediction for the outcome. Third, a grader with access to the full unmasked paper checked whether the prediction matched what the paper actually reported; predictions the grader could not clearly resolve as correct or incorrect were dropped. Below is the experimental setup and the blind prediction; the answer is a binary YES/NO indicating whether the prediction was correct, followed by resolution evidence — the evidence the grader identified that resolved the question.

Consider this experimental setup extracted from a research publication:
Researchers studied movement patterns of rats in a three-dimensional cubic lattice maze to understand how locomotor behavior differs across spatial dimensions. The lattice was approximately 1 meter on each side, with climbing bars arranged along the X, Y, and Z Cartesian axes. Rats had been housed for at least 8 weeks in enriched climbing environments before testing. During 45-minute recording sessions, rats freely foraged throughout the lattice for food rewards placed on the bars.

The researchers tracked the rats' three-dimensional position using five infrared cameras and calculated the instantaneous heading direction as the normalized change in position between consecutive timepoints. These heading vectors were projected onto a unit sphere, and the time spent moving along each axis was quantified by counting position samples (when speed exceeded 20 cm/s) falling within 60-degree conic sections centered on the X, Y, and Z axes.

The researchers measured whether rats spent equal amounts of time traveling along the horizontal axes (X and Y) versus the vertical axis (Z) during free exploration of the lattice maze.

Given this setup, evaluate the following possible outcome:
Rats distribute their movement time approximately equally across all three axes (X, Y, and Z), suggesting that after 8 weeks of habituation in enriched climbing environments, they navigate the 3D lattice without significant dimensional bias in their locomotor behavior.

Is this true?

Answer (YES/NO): NO